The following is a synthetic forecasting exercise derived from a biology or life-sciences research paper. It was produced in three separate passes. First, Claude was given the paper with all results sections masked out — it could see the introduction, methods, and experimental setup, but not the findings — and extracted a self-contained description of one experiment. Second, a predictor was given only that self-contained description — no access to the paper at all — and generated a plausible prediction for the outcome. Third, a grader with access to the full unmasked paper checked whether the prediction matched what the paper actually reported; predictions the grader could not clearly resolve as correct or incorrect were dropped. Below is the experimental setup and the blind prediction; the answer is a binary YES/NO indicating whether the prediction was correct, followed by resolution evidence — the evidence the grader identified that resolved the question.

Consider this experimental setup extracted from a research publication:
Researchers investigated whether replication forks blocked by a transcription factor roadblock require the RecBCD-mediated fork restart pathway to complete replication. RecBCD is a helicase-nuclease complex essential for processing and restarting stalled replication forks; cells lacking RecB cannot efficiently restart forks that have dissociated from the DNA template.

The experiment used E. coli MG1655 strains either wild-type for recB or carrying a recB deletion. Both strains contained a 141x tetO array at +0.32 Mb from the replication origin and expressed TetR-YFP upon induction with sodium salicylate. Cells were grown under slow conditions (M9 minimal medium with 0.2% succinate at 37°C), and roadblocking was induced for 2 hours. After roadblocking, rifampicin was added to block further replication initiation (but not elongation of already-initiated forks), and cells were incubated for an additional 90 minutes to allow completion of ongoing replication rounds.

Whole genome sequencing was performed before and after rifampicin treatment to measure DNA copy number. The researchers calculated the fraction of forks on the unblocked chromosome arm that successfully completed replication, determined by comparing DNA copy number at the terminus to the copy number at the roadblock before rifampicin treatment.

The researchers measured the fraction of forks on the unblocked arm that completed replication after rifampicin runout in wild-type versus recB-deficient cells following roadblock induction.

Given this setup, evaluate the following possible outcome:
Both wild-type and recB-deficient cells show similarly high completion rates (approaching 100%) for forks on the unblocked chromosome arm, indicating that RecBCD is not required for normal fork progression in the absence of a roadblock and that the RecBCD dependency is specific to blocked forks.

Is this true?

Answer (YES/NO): NO